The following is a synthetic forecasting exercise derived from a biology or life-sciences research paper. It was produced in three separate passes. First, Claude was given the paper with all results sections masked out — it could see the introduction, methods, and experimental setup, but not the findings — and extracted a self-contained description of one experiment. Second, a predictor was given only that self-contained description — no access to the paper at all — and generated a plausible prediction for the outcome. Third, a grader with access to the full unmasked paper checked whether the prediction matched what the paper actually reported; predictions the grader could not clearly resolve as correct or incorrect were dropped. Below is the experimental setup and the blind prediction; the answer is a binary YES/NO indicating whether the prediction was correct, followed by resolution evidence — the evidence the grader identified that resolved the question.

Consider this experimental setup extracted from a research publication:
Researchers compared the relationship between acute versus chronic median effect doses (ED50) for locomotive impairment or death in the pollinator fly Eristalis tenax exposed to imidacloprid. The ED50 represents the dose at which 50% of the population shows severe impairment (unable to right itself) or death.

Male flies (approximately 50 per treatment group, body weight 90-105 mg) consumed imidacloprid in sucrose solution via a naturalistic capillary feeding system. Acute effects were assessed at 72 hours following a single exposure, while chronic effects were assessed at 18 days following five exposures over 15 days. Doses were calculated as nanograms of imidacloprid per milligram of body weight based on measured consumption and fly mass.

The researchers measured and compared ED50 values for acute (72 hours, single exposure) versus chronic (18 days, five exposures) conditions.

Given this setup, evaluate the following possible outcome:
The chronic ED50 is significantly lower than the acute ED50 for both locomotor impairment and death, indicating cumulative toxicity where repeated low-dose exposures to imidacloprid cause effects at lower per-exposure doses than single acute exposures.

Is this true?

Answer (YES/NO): YES